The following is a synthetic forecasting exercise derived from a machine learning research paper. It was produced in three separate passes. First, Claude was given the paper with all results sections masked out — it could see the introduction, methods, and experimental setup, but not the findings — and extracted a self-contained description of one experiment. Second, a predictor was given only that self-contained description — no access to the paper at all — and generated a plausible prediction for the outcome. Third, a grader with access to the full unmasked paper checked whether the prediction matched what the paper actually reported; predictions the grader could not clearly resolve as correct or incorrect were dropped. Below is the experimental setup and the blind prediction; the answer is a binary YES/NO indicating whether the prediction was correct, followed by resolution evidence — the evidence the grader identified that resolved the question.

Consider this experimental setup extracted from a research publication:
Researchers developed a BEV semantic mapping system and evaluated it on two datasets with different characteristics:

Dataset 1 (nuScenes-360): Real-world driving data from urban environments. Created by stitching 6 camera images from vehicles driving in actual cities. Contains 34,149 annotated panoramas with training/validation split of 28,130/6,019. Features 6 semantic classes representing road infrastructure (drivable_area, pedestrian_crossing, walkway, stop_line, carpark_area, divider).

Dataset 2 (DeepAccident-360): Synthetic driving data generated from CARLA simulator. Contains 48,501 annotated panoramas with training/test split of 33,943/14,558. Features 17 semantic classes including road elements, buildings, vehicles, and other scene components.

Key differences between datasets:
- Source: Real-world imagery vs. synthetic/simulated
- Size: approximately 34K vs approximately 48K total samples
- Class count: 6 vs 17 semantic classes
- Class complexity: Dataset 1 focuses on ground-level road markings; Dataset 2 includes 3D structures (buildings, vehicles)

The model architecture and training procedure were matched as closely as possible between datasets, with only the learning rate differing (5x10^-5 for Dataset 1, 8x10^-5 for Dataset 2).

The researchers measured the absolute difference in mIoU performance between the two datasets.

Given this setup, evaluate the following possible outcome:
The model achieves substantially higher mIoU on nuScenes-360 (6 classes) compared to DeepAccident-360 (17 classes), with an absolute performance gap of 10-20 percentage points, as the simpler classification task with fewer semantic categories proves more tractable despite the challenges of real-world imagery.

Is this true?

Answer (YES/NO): YES